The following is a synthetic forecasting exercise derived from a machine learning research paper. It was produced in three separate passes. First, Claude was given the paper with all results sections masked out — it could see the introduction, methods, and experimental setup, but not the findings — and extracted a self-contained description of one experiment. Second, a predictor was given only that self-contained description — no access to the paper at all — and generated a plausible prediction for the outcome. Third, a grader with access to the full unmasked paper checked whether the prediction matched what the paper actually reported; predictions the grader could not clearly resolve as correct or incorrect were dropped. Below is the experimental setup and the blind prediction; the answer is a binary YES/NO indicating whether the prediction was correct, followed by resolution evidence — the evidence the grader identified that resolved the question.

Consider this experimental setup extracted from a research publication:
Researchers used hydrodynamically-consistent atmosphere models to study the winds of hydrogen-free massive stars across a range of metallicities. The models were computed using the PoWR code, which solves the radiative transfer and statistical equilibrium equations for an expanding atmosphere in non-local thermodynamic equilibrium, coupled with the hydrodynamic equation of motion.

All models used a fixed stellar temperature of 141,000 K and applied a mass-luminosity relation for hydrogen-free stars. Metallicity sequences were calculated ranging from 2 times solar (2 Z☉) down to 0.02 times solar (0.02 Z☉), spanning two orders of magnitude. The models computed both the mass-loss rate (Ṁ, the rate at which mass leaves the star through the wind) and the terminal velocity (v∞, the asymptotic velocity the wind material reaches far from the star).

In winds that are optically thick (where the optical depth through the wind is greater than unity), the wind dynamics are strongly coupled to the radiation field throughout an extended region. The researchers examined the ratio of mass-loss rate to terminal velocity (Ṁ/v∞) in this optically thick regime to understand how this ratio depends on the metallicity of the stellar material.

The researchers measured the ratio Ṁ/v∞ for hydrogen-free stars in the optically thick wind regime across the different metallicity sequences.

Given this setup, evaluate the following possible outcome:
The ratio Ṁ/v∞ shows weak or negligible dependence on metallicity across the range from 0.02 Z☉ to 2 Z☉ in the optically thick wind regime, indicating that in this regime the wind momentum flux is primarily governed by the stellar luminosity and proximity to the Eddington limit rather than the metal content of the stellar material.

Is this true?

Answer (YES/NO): YES